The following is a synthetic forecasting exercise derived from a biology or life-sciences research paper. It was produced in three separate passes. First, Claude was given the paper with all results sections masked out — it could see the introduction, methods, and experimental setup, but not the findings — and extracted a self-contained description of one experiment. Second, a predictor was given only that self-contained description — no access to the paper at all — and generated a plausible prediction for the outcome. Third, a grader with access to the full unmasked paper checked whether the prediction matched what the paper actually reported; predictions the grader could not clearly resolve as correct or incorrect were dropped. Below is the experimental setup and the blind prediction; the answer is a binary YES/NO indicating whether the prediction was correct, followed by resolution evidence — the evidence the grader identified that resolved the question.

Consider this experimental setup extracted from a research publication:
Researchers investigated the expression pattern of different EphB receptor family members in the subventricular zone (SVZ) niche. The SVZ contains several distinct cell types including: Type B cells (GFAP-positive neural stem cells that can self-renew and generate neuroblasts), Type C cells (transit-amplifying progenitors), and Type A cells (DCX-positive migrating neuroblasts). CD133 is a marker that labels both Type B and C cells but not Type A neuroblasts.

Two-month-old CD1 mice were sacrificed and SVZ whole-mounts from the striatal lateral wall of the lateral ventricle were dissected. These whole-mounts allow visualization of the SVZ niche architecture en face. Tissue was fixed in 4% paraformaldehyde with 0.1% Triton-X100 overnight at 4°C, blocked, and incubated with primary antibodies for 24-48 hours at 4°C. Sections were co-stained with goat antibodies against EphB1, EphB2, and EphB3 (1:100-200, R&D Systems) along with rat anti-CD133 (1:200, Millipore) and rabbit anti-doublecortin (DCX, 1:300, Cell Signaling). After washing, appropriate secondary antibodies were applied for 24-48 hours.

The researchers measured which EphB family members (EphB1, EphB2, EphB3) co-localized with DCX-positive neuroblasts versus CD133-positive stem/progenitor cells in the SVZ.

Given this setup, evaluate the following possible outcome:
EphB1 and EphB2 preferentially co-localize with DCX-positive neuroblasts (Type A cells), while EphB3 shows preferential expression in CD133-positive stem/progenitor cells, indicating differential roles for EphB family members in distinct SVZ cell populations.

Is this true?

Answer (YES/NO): NO